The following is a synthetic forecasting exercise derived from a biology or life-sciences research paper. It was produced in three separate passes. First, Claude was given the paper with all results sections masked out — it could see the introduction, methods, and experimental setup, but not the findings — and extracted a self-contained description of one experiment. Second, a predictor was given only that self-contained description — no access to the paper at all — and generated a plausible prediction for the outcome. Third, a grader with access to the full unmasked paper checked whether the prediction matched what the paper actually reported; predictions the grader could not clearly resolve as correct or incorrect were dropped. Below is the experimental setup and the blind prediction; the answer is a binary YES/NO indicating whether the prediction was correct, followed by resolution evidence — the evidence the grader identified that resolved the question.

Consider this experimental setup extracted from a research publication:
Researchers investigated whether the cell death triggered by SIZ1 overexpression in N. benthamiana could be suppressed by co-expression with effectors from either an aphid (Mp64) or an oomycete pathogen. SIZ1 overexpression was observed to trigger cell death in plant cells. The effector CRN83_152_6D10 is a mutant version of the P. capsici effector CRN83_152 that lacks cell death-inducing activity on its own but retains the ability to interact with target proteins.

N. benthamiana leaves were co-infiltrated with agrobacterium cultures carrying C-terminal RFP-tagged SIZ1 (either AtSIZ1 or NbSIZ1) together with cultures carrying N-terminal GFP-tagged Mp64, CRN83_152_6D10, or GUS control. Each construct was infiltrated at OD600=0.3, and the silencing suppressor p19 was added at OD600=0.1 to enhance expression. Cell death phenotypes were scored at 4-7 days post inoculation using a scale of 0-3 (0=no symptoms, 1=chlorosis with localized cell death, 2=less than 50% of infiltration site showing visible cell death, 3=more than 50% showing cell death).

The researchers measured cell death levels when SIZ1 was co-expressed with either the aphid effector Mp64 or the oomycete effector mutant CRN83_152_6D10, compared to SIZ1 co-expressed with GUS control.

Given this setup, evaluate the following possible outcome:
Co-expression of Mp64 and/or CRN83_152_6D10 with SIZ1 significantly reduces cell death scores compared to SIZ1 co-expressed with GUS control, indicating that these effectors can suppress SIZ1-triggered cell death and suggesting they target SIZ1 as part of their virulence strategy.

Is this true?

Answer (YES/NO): NO